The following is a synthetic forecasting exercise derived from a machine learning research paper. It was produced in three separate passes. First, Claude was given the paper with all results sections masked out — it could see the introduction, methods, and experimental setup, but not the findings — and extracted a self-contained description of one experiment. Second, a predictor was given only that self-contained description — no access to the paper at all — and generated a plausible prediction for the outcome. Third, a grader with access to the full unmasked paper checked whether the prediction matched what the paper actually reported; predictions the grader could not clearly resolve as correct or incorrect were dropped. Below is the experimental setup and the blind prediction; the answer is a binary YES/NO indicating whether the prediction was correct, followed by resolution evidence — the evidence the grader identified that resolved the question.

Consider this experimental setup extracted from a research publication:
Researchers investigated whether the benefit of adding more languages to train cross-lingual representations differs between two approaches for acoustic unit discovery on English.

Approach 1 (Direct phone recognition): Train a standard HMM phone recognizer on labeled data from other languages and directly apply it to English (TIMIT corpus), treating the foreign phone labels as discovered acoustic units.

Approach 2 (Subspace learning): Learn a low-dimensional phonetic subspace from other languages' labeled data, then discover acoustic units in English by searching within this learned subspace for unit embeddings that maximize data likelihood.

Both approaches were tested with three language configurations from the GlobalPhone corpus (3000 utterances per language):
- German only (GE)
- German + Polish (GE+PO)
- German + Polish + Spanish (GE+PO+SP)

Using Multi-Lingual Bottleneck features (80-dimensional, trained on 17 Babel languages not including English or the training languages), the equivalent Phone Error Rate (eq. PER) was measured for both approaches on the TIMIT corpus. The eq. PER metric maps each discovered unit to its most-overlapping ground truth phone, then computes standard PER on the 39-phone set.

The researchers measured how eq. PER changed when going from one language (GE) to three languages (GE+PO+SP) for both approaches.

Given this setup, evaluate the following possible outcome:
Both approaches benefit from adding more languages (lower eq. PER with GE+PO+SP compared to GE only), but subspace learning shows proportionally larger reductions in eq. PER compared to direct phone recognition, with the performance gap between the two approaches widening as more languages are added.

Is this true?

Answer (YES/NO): NO